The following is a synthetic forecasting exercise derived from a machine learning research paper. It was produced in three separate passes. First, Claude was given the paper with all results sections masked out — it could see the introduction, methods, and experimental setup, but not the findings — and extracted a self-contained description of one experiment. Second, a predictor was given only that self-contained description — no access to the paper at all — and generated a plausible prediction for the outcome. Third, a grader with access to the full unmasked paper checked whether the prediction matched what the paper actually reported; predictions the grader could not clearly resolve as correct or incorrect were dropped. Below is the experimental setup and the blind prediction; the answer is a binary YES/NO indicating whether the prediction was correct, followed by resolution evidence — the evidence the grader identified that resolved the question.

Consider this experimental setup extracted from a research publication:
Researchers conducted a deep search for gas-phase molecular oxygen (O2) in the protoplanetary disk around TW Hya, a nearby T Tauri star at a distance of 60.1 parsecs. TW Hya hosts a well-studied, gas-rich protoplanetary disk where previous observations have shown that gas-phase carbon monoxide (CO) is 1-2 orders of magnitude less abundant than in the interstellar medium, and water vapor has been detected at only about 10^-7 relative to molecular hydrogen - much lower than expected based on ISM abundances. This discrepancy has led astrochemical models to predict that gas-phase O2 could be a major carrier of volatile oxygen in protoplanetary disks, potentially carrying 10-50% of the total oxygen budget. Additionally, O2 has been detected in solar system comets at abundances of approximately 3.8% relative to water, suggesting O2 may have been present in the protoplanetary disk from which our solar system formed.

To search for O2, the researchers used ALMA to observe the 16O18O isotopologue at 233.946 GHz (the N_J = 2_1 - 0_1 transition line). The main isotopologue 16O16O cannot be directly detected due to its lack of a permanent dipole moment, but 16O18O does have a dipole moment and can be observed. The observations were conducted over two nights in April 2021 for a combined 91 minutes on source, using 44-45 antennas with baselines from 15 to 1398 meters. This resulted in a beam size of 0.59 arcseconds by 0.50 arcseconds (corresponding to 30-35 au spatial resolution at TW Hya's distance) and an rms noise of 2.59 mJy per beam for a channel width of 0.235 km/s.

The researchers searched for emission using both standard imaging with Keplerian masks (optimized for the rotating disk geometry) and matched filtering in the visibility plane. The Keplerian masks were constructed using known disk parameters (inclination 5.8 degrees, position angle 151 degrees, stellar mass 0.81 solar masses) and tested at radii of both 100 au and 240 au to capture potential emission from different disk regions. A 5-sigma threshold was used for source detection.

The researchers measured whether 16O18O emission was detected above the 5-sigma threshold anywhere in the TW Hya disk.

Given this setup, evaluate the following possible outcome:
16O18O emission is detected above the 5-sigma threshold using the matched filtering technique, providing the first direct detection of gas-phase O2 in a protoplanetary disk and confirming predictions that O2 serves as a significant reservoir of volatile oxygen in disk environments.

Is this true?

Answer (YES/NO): NO